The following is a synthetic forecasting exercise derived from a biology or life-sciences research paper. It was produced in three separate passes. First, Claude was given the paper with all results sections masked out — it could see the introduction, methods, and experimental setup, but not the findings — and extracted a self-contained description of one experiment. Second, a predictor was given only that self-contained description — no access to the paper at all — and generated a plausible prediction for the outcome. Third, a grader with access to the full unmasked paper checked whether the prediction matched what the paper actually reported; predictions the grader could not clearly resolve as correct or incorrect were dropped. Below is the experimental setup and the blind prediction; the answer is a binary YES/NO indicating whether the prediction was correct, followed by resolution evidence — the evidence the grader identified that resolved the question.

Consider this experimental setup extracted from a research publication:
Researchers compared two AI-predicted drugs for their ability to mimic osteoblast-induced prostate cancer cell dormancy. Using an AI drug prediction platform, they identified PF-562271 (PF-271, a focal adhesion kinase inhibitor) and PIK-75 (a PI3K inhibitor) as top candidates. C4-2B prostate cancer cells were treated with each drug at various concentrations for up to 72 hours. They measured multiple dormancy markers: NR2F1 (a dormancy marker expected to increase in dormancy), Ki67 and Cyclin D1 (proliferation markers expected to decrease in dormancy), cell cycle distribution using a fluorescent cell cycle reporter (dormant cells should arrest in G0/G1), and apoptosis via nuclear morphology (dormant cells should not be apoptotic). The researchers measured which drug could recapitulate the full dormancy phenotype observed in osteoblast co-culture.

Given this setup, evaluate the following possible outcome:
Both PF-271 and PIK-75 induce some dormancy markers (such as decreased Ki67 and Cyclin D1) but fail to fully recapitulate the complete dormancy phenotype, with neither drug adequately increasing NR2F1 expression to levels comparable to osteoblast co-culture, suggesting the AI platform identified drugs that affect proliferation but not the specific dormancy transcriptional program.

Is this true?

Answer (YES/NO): NO